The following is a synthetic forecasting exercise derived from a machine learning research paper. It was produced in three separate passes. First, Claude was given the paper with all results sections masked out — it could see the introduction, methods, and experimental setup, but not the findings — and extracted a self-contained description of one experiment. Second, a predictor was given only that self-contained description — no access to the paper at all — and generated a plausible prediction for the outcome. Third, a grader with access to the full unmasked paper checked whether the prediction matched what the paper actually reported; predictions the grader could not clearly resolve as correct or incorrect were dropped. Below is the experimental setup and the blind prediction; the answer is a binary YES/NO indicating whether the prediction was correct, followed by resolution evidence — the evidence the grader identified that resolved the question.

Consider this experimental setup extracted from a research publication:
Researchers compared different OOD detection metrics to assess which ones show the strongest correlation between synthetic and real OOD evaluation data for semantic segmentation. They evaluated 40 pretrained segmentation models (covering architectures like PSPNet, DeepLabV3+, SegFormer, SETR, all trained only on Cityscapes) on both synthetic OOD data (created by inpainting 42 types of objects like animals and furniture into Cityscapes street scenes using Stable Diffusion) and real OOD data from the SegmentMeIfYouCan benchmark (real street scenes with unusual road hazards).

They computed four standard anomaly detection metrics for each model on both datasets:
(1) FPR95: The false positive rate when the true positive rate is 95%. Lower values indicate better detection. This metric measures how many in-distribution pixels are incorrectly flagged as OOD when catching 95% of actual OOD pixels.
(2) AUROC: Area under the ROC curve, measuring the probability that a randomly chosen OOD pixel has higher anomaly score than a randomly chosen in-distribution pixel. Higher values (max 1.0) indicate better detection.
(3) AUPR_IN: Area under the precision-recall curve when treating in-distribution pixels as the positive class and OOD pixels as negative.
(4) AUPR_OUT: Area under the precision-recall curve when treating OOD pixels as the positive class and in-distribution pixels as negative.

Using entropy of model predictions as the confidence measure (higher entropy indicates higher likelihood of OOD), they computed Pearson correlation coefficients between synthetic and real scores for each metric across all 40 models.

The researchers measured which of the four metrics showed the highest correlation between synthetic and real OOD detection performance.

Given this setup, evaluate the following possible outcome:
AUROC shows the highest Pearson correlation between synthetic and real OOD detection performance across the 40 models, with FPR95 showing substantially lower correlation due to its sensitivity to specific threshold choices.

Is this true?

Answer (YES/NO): NO